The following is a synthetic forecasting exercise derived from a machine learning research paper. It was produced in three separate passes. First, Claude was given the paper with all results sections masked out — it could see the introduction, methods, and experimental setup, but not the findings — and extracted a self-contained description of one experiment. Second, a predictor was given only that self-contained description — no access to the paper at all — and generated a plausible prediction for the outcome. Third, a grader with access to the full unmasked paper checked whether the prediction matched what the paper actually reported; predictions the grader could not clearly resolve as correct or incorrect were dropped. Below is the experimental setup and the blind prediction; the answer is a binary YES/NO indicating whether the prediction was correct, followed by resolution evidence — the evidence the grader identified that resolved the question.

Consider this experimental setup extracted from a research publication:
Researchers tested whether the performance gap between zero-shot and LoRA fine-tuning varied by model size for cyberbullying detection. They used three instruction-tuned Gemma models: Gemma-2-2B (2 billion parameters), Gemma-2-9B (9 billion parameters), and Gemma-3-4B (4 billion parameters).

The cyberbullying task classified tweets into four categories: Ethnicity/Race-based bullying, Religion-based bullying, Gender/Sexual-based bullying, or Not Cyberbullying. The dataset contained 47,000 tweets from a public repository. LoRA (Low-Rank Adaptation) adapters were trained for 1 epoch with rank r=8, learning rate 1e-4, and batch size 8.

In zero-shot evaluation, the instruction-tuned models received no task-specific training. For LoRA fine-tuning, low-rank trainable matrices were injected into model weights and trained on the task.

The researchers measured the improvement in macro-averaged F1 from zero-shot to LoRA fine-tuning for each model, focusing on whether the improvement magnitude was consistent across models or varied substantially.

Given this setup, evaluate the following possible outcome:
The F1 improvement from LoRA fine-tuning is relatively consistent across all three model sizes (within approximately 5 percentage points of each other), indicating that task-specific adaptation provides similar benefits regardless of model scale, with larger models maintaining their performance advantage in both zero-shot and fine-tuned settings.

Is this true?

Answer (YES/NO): NO